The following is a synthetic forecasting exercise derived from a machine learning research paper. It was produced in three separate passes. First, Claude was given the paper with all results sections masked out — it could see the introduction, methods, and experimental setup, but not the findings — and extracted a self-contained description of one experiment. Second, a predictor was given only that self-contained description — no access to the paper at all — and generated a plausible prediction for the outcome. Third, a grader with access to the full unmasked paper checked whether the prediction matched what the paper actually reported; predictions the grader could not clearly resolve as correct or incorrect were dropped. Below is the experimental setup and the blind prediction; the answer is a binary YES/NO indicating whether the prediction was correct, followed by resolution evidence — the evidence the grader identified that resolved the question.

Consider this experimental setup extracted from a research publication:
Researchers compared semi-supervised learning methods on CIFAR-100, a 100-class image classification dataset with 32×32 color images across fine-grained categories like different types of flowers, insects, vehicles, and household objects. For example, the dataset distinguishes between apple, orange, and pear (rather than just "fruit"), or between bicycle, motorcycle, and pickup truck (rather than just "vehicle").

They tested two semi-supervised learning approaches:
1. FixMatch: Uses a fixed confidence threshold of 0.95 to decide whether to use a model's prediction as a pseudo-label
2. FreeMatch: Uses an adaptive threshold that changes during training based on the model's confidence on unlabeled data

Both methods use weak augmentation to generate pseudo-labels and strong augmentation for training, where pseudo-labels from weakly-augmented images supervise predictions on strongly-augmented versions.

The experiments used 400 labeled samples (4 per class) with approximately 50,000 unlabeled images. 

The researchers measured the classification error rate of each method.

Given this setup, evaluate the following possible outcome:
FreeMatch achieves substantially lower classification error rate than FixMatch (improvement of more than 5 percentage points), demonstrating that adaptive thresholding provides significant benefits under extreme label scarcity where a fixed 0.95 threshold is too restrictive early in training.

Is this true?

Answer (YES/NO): YES